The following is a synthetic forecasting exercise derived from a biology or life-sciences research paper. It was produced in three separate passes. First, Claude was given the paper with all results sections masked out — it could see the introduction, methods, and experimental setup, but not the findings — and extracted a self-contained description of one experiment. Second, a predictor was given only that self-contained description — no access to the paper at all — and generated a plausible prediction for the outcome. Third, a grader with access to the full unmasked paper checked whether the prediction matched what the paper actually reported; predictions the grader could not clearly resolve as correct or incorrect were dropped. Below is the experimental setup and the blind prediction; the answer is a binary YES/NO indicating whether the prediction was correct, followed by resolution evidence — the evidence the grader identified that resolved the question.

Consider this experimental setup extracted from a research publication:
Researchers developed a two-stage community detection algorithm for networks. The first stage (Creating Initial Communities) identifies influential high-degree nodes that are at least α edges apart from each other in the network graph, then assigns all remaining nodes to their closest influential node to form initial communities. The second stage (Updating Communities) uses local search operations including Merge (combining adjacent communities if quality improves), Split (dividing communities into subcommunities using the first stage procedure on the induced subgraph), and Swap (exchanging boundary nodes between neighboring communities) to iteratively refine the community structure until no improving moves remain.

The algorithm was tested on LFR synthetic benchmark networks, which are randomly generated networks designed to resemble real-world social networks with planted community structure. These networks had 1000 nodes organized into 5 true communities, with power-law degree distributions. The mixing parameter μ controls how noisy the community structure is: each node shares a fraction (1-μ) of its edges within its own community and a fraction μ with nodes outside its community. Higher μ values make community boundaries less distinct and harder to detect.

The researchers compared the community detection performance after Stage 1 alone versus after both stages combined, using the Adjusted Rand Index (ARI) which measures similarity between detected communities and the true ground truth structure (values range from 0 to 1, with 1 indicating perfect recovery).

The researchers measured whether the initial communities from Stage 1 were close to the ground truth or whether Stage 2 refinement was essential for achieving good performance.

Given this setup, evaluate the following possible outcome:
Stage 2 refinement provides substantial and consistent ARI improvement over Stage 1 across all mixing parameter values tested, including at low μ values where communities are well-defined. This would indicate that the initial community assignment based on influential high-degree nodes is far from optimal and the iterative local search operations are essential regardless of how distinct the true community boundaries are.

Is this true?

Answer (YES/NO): NO